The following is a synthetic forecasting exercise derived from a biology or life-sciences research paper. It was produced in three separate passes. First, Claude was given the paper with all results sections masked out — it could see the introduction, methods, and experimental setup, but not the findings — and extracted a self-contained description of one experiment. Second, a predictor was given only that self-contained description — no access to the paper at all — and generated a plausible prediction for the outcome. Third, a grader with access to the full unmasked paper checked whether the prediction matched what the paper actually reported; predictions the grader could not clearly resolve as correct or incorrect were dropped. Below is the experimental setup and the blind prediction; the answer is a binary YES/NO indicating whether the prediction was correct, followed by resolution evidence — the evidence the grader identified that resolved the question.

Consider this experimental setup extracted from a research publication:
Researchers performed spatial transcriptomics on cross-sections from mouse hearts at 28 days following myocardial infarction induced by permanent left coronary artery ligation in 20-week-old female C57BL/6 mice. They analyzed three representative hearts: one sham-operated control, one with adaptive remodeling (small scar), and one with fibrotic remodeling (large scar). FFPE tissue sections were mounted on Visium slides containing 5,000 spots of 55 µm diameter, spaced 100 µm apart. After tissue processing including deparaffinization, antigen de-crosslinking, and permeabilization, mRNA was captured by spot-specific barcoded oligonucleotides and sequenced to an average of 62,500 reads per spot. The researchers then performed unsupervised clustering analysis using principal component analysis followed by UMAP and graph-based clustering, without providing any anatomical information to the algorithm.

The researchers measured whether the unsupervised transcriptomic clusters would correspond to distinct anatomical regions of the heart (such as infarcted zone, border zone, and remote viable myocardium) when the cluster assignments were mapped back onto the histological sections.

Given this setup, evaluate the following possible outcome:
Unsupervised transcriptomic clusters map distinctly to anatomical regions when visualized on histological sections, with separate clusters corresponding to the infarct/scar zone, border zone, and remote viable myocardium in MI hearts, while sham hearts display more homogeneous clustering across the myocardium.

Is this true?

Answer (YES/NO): YES